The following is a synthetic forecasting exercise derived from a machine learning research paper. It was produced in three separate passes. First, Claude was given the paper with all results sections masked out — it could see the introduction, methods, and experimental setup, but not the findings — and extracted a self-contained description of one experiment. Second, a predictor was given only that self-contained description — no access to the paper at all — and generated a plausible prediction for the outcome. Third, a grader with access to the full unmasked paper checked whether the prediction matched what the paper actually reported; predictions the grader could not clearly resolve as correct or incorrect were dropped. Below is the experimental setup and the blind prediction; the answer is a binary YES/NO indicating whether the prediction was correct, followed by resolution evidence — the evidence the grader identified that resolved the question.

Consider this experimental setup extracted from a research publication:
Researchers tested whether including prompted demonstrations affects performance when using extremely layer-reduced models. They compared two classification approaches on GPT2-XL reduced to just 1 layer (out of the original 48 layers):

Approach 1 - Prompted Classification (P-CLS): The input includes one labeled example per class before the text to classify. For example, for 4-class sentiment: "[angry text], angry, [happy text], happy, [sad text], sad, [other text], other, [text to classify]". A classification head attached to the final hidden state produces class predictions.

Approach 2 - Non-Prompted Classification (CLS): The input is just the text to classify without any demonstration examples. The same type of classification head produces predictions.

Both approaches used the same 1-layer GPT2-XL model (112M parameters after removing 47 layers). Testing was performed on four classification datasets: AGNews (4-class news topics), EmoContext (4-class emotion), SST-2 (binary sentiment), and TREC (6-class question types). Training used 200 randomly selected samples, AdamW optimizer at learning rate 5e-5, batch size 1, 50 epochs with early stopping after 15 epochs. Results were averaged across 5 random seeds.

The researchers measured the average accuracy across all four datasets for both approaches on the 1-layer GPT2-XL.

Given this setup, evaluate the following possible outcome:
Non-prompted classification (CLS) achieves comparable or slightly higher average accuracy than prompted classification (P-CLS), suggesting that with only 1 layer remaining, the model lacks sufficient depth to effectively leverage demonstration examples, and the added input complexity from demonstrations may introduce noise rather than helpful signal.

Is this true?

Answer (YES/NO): NO